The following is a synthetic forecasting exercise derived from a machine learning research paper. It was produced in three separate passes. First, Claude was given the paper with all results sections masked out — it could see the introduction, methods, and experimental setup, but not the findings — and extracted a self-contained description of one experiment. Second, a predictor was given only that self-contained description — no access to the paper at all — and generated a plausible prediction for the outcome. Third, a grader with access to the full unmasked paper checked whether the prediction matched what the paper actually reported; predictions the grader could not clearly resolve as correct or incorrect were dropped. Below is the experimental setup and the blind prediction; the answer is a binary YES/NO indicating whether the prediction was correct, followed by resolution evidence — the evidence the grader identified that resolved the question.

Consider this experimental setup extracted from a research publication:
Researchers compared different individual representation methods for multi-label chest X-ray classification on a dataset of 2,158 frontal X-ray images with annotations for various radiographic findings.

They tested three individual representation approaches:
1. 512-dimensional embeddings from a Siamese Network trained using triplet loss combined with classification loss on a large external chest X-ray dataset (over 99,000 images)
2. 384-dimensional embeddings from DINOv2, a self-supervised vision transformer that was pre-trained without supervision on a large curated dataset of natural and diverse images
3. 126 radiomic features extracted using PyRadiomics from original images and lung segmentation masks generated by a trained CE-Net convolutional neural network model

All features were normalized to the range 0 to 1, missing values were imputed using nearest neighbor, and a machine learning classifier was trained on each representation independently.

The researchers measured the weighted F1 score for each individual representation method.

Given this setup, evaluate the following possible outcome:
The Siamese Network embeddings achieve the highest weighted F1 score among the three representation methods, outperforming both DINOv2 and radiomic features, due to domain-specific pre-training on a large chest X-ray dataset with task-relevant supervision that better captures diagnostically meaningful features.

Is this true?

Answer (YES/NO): NO